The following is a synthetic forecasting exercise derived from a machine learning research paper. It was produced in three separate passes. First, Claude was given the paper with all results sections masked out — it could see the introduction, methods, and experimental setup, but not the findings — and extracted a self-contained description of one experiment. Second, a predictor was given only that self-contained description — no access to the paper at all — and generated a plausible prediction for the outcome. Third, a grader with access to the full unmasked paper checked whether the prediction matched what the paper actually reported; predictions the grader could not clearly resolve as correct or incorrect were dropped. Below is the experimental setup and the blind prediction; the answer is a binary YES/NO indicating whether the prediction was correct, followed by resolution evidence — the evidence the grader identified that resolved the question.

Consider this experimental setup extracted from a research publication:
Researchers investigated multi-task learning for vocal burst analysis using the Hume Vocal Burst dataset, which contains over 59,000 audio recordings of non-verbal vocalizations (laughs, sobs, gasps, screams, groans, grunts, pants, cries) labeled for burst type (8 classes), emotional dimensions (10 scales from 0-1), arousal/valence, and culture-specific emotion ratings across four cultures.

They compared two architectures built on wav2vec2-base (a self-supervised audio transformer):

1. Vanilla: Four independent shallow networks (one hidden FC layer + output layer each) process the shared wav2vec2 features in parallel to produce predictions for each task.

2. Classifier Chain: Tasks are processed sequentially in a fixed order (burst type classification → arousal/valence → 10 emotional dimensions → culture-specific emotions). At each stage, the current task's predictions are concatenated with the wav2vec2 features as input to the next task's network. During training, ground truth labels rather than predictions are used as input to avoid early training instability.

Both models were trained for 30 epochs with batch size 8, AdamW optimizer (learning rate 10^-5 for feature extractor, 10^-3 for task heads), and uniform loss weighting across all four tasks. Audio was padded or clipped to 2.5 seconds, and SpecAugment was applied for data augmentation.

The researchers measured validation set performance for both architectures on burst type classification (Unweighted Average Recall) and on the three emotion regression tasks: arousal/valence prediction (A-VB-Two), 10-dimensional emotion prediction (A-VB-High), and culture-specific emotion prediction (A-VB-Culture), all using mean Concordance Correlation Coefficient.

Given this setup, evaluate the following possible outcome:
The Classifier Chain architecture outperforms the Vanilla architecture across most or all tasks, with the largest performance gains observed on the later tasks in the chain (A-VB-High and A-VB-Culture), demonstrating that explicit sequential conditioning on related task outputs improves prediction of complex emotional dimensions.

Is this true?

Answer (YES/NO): NO